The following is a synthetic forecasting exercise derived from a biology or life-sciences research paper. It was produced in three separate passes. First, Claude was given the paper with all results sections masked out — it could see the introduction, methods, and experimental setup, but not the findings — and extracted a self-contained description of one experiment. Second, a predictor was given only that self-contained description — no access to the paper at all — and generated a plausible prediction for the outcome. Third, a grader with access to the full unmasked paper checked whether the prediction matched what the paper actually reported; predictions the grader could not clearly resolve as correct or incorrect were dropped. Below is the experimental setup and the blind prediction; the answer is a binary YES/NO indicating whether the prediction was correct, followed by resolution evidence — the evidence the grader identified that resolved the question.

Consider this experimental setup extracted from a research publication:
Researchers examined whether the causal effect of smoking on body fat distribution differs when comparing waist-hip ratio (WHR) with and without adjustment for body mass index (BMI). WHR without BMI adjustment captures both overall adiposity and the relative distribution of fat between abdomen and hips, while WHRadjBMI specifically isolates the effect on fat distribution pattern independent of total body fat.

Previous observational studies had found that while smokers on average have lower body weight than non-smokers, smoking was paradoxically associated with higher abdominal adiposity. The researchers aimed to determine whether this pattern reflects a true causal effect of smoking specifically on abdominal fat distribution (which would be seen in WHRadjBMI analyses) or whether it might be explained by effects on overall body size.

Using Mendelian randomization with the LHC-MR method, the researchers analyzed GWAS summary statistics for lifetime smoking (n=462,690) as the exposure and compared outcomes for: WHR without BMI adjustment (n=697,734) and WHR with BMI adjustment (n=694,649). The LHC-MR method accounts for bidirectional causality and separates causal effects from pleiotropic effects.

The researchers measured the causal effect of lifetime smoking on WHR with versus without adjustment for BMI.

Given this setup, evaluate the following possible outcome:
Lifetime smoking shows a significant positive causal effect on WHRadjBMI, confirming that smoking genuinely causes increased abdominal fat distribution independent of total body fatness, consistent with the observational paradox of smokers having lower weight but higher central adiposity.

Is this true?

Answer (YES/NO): YES